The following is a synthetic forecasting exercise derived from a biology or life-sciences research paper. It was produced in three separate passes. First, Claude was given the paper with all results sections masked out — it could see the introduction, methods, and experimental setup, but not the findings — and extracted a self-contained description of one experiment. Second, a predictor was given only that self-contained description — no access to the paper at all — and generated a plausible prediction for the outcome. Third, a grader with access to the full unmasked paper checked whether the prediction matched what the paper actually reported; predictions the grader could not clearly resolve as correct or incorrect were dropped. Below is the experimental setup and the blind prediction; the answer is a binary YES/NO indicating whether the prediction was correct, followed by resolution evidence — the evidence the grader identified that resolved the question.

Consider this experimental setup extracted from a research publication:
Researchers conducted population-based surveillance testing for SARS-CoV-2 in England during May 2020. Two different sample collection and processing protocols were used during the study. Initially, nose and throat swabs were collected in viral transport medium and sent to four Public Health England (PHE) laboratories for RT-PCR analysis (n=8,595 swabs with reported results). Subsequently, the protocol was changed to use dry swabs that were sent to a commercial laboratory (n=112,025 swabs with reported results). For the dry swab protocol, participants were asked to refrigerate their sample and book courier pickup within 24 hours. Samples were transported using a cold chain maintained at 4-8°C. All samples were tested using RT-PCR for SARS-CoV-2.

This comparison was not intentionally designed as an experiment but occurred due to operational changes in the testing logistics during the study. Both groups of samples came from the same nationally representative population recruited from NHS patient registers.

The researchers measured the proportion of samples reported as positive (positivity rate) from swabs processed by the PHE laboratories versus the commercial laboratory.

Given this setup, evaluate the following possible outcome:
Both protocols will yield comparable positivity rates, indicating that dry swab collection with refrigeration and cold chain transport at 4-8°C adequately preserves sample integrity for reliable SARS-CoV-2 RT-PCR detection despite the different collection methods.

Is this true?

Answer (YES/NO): NO